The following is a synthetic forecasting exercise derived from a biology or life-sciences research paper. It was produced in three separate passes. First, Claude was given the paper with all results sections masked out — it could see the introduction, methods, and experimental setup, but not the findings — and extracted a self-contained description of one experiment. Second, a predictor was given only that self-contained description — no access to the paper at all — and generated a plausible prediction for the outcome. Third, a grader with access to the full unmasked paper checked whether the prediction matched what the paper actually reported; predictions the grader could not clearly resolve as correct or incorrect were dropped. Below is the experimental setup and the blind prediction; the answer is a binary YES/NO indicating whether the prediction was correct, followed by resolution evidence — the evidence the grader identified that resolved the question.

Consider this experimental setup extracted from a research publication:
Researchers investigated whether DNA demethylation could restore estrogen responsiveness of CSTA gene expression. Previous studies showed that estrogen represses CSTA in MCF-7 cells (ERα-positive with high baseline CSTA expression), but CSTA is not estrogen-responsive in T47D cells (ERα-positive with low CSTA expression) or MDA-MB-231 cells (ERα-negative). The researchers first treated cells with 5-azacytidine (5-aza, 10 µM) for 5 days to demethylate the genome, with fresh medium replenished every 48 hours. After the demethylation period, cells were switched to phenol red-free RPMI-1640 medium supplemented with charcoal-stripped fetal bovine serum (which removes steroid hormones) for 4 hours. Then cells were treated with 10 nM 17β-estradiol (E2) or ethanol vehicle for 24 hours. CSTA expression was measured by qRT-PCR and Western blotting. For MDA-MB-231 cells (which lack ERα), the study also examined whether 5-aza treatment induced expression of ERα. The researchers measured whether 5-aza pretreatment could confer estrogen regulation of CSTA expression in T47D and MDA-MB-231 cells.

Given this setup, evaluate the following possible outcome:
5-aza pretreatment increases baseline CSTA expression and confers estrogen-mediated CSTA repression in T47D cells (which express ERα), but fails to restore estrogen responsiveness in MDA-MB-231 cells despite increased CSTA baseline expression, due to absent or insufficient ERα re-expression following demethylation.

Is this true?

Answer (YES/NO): NO